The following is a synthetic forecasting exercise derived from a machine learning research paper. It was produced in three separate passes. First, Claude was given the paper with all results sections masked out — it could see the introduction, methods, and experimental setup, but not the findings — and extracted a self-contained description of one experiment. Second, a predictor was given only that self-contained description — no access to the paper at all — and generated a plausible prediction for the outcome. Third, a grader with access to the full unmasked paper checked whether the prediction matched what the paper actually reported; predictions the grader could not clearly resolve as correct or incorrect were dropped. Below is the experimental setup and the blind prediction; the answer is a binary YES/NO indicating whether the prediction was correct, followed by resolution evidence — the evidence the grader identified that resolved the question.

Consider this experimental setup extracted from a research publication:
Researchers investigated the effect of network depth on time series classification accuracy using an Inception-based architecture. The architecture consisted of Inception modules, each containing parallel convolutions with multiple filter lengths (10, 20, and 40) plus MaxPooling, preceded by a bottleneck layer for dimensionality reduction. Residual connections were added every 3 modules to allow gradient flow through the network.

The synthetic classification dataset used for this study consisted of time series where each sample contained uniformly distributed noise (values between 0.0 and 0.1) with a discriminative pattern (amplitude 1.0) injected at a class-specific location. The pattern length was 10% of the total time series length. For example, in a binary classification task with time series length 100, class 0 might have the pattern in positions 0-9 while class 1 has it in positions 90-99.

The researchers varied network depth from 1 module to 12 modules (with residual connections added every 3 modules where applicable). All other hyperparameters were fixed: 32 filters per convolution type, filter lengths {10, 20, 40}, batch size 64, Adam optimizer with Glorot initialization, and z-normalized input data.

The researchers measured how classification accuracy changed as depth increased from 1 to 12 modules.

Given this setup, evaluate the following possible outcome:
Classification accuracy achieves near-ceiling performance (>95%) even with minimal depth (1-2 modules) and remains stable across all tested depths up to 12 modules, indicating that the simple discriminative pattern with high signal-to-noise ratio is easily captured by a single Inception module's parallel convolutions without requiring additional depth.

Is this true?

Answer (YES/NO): NO